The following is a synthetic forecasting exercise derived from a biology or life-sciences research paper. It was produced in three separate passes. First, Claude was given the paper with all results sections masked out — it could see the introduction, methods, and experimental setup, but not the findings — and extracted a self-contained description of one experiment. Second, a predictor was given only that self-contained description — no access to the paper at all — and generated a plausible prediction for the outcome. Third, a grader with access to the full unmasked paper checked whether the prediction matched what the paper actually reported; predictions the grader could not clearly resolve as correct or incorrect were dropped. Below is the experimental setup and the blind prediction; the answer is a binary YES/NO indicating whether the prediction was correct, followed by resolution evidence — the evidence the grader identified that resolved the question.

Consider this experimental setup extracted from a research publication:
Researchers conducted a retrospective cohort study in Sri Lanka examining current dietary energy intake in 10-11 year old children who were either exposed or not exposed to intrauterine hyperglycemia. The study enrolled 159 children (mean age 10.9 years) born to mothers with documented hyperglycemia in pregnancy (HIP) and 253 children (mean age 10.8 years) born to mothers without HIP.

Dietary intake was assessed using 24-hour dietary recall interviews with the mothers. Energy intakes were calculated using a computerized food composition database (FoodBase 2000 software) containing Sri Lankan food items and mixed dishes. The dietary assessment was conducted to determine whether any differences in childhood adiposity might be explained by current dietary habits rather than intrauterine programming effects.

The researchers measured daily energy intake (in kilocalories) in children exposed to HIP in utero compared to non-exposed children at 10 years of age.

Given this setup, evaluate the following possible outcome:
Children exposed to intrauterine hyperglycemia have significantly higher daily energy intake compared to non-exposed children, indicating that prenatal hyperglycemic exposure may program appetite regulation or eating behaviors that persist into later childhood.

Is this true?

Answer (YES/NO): NO